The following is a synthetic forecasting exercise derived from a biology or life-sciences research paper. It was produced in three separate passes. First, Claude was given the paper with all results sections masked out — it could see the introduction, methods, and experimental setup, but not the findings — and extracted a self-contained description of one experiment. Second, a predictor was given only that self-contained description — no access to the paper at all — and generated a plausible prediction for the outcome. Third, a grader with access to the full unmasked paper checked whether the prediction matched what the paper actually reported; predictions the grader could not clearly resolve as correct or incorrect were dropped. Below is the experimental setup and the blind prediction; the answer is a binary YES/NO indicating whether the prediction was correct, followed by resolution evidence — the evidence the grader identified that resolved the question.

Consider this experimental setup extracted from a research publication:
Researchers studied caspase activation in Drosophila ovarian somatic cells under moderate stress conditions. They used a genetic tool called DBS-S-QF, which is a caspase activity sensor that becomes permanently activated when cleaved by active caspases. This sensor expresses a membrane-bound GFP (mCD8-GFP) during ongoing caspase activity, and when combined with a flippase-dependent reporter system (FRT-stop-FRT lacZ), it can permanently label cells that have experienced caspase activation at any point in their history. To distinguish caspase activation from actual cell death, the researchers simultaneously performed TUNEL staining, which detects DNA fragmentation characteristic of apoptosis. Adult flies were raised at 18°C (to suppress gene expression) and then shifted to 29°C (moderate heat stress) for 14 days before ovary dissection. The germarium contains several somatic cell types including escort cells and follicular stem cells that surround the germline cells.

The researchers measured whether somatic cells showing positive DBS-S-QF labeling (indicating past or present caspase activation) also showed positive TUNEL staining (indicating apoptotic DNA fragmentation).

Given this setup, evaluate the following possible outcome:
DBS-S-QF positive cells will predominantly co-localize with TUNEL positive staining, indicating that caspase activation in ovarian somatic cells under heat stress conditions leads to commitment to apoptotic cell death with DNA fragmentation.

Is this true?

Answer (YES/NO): NO